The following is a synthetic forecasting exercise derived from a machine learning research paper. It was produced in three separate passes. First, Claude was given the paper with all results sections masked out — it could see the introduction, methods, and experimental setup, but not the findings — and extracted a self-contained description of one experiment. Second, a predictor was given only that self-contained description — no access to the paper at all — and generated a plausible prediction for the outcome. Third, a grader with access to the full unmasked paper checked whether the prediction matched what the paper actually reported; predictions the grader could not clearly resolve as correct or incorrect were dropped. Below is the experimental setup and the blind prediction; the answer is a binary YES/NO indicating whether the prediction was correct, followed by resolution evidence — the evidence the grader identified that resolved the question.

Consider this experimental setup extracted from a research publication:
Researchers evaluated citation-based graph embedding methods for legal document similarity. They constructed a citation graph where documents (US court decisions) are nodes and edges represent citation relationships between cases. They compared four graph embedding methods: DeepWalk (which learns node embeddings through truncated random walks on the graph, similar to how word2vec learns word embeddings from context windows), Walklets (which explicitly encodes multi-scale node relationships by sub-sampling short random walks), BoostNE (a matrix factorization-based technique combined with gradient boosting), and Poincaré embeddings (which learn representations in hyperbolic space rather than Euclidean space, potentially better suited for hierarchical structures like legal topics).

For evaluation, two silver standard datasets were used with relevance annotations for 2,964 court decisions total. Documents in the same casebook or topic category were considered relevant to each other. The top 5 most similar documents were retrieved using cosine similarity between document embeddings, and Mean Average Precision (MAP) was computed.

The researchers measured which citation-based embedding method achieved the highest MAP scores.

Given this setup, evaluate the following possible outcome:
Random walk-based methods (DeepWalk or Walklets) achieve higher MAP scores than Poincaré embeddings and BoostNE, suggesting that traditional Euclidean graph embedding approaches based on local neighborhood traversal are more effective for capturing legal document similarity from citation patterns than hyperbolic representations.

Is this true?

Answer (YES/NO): NO